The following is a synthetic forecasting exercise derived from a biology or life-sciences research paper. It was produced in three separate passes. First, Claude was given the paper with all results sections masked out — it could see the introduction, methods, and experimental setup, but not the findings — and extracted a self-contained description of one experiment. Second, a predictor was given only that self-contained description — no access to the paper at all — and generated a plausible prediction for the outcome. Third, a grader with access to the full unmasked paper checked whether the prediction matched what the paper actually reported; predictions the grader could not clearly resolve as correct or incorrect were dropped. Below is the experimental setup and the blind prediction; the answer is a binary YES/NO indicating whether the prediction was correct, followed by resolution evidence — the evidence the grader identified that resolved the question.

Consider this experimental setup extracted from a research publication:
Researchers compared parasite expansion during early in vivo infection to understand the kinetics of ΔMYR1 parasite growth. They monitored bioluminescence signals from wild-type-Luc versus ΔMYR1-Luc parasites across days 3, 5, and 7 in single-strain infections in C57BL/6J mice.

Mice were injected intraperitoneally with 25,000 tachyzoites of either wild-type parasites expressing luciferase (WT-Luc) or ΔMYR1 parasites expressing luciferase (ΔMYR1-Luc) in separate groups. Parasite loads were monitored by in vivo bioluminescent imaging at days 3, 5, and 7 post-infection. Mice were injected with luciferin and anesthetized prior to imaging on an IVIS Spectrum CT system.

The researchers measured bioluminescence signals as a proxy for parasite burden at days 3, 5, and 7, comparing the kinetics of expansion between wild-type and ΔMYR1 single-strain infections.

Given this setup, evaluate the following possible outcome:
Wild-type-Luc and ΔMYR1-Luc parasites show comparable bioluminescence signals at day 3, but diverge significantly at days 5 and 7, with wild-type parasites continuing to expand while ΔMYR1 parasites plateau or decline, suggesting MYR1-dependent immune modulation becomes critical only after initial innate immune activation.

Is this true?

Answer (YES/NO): NO